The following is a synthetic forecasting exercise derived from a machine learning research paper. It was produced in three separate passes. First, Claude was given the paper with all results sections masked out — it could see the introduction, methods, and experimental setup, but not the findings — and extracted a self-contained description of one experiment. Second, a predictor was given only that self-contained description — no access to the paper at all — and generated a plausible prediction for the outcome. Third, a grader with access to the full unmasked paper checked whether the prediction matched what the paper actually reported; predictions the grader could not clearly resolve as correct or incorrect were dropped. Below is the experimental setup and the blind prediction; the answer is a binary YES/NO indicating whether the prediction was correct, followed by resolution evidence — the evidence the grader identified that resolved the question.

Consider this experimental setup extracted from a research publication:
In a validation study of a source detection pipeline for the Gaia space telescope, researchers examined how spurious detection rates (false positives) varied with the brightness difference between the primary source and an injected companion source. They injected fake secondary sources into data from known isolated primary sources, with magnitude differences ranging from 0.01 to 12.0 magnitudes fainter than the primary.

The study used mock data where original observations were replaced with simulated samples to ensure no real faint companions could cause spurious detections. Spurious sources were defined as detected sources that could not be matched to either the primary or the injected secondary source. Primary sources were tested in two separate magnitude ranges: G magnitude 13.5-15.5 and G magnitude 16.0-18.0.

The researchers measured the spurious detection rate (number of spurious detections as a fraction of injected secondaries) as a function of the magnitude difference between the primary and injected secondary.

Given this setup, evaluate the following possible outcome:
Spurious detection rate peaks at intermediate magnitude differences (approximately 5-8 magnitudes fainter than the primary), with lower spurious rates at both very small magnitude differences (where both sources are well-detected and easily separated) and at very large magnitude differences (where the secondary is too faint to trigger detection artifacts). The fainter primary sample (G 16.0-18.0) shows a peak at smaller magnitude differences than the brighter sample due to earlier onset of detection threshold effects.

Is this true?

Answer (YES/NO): NO